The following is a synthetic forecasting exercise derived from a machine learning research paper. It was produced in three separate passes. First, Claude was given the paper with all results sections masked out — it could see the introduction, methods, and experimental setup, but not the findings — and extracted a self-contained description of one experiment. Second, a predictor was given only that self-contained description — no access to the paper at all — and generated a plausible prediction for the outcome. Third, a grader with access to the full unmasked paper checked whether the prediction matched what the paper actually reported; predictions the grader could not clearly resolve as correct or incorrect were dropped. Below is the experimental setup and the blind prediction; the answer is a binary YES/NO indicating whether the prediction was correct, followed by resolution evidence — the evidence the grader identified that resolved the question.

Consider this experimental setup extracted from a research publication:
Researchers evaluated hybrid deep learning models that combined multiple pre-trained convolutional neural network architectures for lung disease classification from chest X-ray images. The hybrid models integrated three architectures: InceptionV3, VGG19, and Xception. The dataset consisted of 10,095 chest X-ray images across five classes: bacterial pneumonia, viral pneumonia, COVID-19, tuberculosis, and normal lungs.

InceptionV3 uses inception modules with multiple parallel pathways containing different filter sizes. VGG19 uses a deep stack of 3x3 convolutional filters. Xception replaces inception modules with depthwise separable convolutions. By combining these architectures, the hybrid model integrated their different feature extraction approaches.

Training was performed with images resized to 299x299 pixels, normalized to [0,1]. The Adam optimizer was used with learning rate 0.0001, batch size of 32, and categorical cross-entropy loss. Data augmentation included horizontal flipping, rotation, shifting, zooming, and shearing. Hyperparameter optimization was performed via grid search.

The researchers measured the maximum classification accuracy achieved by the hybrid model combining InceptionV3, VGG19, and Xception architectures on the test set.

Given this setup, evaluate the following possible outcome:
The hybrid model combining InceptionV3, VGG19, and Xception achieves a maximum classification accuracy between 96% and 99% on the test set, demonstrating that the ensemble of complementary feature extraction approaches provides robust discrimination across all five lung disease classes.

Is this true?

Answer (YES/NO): NO